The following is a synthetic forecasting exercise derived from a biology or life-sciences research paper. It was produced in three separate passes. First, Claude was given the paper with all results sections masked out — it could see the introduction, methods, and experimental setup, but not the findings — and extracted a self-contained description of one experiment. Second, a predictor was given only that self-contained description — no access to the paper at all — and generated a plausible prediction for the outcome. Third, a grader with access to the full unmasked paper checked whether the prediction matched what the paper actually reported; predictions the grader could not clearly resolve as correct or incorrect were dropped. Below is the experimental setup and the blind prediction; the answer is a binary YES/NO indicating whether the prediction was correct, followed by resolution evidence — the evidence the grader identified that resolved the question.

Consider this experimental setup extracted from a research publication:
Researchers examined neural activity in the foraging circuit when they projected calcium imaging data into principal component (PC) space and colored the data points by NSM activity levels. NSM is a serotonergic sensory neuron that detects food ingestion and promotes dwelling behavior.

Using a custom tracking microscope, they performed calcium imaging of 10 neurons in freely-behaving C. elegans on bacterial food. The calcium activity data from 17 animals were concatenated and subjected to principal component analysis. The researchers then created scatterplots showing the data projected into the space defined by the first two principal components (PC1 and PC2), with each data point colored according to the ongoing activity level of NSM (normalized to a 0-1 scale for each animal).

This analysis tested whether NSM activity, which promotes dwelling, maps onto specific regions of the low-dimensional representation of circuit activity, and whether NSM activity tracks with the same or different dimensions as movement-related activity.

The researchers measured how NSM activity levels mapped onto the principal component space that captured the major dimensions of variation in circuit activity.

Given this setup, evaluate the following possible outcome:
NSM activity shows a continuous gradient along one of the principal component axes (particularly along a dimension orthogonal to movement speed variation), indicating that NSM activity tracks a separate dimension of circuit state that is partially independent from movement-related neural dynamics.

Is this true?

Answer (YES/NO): NO